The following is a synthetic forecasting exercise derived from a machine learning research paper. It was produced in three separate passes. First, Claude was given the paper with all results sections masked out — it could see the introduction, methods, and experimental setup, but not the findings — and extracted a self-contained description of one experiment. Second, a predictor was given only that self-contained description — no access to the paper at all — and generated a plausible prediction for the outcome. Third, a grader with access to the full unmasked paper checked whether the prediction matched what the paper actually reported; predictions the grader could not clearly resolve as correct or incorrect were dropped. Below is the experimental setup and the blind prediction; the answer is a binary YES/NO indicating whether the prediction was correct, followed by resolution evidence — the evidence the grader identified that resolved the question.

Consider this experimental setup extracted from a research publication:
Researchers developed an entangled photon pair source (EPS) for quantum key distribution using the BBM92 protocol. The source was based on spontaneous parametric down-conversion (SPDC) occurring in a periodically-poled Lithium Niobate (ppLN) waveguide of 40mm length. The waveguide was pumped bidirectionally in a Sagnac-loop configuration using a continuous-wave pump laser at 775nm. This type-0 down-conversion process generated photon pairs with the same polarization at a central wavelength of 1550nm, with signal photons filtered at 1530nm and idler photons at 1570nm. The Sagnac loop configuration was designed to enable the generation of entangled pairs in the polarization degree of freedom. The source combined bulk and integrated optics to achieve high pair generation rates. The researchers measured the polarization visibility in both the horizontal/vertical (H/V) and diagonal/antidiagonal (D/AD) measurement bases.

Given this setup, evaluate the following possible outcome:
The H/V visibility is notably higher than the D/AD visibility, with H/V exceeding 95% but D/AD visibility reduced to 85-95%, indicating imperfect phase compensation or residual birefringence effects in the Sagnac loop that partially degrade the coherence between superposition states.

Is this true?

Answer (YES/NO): NO